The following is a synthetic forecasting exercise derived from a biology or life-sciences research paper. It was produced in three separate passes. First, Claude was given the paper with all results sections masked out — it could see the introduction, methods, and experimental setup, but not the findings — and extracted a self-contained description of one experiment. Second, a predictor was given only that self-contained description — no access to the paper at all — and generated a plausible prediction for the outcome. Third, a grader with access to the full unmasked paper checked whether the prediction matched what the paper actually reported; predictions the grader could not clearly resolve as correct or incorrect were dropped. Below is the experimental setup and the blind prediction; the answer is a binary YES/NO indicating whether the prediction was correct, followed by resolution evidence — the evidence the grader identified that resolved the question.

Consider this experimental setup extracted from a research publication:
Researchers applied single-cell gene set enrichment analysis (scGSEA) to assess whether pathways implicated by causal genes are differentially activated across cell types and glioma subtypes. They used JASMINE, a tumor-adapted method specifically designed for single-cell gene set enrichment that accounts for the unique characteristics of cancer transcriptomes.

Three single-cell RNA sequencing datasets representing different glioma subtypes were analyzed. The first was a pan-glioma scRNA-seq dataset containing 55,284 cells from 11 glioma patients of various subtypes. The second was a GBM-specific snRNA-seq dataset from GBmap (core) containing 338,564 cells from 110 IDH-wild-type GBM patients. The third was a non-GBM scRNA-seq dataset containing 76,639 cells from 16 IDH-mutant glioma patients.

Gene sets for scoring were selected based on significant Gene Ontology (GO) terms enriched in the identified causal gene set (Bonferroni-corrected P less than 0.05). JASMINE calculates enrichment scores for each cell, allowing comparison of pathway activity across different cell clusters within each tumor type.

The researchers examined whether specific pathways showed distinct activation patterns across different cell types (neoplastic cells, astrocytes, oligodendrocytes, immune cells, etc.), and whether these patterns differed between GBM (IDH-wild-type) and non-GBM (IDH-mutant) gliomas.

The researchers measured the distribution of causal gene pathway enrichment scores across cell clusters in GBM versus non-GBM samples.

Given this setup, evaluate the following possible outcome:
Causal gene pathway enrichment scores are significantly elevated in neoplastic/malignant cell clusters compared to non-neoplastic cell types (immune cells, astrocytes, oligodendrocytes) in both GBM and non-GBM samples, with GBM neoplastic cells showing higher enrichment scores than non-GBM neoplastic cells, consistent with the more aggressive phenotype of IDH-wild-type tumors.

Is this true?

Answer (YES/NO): NO